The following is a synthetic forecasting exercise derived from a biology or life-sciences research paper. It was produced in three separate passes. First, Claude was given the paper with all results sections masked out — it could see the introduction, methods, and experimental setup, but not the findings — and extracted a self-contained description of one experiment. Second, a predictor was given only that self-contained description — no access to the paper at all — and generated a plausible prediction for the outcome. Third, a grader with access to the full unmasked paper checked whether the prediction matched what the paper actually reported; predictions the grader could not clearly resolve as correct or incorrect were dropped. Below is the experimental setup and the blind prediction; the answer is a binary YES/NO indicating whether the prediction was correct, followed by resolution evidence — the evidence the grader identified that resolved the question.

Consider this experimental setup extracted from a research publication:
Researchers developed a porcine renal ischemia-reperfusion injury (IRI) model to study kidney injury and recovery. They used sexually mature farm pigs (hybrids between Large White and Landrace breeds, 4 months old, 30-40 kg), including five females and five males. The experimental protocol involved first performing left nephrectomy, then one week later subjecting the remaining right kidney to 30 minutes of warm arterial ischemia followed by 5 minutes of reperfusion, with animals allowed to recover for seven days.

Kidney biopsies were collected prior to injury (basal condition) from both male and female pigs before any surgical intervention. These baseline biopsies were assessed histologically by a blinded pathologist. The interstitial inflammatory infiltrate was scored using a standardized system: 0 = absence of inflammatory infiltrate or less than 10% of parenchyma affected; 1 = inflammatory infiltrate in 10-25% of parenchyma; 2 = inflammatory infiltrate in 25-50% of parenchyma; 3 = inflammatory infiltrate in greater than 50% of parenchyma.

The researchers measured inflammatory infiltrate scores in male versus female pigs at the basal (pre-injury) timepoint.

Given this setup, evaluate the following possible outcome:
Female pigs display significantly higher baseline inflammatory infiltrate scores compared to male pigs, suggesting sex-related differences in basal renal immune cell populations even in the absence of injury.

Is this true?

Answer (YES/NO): YES